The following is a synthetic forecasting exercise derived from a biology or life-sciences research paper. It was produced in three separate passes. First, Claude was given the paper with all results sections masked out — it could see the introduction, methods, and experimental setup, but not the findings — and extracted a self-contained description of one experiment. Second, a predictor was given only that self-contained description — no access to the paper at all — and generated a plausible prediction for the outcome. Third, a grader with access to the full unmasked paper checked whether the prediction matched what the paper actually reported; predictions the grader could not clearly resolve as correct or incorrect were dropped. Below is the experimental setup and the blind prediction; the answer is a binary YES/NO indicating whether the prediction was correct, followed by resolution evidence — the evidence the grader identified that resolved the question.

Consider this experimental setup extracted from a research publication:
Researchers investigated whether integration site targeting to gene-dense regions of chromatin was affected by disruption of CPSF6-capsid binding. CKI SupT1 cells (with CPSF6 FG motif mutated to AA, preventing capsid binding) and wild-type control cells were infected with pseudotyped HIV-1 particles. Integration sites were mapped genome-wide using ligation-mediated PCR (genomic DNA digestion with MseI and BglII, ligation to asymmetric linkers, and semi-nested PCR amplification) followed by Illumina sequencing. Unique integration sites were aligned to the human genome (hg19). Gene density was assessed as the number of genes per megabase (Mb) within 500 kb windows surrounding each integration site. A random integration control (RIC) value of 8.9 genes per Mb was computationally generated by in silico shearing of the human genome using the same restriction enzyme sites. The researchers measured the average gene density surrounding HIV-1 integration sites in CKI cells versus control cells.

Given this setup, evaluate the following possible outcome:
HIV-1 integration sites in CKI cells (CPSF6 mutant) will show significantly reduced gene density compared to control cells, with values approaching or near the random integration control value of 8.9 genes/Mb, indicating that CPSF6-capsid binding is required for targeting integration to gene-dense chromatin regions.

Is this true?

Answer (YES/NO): NO